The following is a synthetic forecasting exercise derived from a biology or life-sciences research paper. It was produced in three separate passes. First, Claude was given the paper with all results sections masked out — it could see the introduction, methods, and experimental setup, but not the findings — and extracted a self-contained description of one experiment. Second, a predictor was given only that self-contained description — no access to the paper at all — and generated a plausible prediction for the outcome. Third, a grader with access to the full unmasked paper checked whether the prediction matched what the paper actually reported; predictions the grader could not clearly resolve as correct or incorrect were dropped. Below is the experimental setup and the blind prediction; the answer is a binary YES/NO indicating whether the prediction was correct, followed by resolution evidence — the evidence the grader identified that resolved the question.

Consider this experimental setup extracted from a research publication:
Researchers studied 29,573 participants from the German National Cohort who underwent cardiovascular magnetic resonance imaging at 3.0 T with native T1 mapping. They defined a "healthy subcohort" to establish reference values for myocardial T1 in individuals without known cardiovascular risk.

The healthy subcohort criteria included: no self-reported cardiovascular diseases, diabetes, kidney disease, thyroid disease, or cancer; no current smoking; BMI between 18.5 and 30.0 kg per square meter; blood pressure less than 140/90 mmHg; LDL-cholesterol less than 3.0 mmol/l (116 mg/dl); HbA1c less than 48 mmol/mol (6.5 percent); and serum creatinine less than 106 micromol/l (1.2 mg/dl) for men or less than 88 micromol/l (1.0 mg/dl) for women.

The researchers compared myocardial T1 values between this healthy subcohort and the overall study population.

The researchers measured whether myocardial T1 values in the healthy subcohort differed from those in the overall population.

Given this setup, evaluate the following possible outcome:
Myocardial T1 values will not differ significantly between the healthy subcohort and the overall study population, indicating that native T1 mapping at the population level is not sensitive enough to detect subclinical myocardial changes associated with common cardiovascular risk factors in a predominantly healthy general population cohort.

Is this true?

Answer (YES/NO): NO